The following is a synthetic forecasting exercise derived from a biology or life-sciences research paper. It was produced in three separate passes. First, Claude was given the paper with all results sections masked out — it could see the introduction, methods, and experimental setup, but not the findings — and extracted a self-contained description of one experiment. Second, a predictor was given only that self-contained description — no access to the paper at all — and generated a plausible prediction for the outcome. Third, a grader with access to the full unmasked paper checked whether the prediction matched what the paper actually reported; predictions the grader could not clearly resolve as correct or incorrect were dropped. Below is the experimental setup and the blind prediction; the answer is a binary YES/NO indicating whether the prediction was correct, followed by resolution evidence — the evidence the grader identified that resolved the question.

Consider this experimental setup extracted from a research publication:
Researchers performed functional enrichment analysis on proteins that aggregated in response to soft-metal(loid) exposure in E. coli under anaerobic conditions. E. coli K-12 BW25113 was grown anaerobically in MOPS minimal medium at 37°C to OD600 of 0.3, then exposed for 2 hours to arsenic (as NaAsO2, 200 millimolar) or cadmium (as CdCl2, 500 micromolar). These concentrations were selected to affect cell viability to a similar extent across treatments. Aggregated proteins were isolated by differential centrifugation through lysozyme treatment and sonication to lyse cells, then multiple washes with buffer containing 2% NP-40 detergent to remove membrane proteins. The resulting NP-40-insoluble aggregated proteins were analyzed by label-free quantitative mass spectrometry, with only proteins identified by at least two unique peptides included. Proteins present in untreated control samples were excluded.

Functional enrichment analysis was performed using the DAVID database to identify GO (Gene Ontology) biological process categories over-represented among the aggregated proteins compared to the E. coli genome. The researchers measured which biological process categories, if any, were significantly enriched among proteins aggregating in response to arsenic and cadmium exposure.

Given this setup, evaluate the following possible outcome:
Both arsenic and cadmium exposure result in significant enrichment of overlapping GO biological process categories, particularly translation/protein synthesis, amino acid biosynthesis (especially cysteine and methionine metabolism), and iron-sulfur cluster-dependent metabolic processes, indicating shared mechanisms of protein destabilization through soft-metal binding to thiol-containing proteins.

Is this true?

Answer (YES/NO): NO